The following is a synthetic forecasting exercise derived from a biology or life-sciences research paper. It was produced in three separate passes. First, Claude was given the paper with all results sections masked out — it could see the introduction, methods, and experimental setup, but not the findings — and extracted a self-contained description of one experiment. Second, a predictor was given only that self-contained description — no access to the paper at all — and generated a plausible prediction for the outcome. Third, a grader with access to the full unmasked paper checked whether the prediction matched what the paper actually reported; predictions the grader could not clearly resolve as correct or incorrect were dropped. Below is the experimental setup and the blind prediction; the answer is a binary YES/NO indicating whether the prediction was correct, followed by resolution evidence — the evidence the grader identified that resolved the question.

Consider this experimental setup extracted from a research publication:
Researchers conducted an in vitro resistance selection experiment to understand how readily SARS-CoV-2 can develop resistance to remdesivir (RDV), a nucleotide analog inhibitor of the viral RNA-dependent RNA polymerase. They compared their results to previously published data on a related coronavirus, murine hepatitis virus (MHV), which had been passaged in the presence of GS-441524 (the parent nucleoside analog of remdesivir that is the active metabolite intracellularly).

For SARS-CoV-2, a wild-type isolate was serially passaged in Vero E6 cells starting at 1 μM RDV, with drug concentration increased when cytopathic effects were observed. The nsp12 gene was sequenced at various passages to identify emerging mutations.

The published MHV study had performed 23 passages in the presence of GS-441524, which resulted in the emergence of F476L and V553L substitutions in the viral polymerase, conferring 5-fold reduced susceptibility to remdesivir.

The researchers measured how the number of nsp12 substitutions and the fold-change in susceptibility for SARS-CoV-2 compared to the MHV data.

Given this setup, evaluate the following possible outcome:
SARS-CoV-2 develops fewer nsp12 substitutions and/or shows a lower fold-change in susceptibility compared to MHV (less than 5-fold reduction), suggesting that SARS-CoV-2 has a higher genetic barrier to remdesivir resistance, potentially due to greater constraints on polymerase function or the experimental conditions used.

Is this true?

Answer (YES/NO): YES